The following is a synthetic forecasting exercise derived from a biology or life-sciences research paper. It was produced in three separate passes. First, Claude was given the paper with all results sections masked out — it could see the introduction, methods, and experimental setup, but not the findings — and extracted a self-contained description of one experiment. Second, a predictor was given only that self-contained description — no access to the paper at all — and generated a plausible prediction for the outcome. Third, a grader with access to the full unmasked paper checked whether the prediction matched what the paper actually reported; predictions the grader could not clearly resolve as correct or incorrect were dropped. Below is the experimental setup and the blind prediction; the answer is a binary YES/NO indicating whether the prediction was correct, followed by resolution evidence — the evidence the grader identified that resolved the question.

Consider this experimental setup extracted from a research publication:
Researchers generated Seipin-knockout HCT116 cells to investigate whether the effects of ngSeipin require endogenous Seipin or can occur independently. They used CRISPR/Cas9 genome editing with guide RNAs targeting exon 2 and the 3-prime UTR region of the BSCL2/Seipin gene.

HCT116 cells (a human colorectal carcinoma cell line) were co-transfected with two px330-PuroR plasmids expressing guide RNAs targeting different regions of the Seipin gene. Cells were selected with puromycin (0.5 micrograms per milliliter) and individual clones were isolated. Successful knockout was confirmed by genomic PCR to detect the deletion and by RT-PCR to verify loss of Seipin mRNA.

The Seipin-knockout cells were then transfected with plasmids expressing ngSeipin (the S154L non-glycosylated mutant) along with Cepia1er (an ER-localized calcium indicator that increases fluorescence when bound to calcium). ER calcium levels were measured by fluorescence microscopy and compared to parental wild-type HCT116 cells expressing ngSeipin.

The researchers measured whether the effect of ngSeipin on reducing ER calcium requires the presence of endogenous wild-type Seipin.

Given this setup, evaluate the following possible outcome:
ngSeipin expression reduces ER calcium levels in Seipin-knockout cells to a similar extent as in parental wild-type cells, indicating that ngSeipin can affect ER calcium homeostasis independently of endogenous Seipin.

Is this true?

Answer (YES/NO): YES